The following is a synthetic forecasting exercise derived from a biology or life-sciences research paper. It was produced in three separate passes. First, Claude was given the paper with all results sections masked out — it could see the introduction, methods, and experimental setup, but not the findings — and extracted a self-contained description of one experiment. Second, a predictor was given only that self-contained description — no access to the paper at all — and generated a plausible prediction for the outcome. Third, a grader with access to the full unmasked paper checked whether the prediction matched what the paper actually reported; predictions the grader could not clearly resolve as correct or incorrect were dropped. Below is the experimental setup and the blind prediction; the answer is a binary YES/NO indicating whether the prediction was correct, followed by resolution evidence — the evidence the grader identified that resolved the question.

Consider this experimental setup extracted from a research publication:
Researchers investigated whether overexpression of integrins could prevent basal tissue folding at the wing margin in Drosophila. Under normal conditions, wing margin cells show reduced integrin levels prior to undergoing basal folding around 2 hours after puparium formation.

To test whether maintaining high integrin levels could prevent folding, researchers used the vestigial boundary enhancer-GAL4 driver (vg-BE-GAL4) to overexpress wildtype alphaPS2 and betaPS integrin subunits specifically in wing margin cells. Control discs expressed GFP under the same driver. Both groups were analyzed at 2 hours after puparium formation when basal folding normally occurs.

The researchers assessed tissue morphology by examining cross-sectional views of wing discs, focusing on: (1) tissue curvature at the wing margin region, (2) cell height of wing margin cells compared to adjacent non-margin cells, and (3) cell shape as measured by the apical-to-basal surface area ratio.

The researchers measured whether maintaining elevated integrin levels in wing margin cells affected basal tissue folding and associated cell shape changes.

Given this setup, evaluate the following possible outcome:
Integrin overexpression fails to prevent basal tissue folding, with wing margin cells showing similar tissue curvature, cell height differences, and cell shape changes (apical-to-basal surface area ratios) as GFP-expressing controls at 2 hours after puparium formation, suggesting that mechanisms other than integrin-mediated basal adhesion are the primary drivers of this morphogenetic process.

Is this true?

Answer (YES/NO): NO